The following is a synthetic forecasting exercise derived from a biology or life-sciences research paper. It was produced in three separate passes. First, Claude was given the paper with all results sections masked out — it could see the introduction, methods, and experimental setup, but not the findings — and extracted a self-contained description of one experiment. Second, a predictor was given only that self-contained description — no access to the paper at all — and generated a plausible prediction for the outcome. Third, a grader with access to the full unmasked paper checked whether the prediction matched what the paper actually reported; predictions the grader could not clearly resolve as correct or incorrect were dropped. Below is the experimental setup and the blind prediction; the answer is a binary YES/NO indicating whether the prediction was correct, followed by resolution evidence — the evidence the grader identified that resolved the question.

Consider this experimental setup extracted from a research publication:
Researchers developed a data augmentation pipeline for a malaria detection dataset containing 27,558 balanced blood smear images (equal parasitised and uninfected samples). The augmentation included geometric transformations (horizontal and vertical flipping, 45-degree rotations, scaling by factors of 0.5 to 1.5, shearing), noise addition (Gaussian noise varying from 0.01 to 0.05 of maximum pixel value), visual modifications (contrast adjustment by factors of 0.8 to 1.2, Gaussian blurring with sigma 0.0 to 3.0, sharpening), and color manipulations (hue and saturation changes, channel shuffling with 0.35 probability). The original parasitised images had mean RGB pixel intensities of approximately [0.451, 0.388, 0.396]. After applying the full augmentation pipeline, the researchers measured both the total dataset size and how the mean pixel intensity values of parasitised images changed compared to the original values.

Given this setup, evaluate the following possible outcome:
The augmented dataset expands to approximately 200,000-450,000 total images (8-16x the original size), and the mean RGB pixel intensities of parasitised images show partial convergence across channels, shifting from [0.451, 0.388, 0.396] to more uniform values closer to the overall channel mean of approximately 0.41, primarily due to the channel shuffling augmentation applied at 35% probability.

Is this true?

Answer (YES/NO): NO